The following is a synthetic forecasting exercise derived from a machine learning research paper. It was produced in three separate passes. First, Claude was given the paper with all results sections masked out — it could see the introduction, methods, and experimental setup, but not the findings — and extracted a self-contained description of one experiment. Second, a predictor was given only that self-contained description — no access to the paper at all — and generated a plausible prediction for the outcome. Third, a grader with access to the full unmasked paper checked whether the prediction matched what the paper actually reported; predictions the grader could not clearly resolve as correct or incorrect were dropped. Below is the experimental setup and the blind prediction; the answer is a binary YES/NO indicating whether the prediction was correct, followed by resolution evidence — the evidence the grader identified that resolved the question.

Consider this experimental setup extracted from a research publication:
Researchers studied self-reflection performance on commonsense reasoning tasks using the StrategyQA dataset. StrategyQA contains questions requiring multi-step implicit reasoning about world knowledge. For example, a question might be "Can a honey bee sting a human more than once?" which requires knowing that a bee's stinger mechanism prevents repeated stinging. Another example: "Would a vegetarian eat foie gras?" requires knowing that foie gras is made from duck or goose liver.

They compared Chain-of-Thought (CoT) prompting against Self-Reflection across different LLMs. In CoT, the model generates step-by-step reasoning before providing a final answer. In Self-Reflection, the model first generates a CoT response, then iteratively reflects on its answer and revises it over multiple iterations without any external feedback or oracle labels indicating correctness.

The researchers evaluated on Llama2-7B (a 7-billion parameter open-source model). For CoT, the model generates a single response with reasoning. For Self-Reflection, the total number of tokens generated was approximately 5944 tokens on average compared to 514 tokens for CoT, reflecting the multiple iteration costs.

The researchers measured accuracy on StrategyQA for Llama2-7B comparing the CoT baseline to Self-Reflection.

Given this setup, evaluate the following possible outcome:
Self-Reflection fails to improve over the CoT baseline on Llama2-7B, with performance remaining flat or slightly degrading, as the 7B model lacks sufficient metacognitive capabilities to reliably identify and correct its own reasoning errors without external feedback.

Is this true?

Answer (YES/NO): NO